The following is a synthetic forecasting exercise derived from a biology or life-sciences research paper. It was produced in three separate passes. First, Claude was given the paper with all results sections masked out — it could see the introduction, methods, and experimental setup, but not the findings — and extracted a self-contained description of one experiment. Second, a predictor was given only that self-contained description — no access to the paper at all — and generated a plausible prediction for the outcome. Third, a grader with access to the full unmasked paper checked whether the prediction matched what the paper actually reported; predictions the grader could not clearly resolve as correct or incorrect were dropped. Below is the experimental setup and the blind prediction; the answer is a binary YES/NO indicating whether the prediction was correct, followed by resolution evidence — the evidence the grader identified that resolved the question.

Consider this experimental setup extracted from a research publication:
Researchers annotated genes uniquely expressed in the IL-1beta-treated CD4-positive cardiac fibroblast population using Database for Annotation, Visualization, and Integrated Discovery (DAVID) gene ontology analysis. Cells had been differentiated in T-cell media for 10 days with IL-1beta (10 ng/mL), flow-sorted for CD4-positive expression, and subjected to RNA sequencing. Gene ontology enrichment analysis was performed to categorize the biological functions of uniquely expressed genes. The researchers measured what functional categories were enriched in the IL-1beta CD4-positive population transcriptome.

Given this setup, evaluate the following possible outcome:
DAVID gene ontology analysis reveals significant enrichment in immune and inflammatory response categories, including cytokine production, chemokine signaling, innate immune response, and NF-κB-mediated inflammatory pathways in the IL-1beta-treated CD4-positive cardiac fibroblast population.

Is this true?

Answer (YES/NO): NO